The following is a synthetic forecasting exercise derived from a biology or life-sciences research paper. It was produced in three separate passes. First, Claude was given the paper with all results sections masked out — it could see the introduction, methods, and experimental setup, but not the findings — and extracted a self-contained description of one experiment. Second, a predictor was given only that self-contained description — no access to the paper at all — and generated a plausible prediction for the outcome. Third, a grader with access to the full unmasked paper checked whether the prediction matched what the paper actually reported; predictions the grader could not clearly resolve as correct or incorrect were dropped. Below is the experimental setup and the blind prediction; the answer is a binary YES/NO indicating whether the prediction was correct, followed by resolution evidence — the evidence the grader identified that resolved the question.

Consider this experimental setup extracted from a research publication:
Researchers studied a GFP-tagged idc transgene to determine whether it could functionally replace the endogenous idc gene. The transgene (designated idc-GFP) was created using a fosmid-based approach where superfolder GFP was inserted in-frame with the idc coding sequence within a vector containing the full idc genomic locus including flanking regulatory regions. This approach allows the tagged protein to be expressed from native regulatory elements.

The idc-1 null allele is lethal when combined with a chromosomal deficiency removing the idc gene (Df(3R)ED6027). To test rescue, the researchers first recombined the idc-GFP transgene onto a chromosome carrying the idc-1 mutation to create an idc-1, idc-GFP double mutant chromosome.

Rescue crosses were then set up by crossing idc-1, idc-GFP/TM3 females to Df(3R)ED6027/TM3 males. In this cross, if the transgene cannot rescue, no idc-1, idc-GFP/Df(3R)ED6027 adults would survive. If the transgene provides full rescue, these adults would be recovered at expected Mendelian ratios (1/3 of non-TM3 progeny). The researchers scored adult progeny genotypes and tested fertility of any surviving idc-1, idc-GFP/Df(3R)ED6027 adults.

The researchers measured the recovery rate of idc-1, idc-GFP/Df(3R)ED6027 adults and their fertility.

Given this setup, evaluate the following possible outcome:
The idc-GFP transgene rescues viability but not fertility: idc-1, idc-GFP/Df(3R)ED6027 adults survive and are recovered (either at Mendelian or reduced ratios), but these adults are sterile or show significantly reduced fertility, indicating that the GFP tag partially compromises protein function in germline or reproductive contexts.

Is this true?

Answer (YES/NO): NO